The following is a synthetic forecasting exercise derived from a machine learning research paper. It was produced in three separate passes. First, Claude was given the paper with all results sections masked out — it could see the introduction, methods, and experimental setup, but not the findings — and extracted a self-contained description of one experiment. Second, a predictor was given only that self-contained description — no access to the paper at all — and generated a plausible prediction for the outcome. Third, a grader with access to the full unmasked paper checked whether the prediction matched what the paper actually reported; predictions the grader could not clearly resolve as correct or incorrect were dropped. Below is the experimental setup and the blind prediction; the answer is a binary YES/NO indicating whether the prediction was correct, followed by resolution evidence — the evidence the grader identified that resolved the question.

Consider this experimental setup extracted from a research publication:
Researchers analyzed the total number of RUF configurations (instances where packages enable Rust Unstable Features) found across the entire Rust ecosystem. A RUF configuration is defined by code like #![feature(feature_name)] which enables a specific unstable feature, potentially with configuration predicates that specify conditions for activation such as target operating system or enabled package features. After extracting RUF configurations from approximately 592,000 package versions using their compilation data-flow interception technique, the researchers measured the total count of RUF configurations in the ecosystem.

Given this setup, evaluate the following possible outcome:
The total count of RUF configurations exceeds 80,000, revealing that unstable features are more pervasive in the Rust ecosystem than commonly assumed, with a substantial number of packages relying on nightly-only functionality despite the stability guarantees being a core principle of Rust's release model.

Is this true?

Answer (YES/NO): YES